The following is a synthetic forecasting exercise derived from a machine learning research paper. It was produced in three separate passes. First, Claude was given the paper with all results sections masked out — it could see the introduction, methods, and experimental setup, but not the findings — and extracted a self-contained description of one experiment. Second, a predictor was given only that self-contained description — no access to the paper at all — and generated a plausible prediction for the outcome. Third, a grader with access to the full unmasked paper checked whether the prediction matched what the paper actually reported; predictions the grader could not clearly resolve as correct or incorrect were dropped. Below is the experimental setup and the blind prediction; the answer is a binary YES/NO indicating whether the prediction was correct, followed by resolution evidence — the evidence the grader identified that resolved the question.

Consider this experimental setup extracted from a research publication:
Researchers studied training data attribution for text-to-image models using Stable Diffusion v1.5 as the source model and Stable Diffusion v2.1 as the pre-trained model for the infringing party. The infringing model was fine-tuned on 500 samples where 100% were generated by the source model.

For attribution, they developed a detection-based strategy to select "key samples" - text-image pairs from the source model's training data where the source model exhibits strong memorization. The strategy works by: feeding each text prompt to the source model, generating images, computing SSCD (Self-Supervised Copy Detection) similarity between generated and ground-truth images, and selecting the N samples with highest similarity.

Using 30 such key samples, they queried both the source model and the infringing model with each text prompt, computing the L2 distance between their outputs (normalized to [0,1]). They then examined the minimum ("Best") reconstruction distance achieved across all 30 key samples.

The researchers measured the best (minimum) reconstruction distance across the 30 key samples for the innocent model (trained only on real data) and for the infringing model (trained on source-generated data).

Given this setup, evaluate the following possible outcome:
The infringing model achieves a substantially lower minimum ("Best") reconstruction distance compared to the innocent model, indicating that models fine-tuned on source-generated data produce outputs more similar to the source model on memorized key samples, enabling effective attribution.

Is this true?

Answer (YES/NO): YES